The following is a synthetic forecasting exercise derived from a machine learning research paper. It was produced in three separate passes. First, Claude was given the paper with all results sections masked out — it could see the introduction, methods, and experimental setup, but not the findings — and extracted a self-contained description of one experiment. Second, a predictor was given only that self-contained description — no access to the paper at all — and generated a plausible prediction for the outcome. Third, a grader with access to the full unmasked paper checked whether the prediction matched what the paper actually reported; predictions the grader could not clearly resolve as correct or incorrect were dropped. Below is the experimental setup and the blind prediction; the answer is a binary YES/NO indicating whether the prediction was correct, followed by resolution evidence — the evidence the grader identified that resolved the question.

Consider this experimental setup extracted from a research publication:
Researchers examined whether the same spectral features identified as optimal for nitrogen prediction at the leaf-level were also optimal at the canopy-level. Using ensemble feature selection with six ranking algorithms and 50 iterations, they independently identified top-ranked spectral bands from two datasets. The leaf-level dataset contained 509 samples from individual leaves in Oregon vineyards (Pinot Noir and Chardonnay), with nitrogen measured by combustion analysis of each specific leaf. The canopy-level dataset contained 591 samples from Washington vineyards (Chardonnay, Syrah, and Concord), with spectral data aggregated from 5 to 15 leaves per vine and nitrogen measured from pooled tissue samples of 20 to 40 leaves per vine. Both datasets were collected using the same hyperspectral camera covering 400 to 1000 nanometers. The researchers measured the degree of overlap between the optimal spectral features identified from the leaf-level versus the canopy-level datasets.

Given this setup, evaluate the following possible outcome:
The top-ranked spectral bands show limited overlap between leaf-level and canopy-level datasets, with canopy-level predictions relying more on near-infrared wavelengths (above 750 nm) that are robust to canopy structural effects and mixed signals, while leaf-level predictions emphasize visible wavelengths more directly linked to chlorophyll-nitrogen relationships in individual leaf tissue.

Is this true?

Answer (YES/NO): NO